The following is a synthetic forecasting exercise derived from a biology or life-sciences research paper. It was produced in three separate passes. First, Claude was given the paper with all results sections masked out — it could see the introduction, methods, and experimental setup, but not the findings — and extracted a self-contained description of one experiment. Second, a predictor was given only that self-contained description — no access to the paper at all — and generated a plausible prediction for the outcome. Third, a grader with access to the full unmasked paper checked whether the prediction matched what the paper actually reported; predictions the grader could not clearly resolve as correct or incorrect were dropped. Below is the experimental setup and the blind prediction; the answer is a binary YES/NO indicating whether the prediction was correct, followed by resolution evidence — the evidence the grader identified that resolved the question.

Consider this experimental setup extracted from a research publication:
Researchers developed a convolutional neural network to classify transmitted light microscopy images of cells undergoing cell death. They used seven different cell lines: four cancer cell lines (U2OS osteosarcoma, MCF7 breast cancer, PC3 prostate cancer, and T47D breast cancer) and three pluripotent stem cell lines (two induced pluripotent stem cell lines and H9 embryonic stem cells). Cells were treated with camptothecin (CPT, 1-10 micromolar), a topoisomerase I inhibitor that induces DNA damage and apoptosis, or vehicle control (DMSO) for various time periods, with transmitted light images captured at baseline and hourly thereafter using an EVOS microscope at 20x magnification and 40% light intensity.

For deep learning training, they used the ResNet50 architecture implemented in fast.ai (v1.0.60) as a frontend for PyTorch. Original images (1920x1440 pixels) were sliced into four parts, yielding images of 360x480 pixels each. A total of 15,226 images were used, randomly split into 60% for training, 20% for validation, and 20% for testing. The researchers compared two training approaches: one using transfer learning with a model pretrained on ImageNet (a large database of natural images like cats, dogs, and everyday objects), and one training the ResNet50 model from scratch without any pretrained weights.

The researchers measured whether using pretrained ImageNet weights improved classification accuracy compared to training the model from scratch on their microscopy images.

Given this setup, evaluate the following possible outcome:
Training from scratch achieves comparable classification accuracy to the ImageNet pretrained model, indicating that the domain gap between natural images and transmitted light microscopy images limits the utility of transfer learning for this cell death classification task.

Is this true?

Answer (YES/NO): YES